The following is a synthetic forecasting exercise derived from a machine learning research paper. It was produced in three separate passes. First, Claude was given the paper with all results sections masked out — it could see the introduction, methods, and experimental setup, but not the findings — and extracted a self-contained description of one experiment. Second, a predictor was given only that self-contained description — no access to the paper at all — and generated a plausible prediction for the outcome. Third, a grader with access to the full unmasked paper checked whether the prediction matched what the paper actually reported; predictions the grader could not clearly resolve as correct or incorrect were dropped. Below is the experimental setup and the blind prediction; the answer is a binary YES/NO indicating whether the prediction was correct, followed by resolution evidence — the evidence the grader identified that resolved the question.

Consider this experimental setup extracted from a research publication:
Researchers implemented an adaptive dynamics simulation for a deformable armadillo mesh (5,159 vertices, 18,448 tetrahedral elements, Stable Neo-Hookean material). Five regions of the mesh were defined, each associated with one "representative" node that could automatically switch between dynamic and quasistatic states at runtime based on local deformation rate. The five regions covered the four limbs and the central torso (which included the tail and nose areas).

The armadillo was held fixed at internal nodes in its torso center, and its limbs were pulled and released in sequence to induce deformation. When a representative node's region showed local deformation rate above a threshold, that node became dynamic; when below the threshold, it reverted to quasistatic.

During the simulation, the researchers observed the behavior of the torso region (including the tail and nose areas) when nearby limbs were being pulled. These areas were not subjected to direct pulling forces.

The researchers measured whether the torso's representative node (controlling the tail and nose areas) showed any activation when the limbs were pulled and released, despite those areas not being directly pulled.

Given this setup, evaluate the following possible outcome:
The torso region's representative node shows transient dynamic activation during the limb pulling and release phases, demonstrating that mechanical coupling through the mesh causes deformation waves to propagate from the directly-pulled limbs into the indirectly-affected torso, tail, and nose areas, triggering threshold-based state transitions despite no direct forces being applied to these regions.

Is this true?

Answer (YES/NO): YES